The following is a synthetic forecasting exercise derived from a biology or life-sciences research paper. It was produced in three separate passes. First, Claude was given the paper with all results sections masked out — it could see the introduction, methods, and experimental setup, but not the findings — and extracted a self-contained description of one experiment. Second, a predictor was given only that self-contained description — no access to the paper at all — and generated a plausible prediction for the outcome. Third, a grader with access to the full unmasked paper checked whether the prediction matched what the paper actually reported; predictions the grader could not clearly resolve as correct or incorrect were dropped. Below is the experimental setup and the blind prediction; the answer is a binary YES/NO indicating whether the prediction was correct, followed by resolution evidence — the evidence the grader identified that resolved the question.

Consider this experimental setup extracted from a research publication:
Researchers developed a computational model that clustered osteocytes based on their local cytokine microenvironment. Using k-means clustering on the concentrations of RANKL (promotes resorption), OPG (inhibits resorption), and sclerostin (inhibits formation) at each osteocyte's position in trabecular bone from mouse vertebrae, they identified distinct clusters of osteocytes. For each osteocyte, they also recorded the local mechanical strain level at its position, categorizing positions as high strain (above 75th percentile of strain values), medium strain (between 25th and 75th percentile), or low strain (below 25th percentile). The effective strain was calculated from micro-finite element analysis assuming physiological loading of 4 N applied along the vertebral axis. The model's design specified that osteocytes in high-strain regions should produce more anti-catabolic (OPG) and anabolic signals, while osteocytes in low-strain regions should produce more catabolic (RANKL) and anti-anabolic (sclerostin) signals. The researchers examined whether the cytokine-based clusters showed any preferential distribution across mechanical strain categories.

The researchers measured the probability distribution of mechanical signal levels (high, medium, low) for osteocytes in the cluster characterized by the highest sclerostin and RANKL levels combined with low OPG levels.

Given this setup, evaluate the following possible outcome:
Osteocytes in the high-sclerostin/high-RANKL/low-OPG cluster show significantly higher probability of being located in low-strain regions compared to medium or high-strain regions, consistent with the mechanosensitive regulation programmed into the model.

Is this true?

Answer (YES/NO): YES